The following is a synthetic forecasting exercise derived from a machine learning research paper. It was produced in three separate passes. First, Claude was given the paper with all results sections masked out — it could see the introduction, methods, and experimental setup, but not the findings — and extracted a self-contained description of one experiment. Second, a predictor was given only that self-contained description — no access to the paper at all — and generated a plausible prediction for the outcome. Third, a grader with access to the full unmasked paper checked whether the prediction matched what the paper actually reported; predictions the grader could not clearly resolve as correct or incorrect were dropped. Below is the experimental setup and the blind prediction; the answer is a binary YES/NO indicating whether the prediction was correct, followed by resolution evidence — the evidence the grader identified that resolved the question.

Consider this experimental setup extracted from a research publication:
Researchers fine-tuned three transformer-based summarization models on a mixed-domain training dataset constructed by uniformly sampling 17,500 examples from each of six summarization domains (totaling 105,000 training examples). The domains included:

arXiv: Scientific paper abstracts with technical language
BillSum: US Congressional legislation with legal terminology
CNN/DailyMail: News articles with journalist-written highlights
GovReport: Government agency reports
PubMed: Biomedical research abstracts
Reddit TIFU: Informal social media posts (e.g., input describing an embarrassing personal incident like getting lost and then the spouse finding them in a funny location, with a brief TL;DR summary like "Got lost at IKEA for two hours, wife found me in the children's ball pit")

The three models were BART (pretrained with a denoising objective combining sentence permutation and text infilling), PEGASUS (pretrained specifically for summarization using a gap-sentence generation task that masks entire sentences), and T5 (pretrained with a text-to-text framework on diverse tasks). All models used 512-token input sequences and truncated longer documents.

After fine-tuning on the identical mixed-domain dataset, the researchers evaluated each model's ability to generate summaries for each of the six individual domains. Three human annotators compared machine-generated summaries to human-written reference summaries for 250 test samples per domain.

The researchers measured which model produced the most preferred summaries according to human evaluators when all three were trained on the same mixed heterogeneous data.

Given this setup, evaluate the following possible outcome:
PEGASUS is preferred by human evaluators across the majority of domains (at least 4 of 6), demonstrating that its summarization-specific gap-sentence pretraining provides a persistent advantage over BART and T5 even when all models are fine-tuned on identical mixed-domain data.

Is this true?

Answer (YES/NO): NO